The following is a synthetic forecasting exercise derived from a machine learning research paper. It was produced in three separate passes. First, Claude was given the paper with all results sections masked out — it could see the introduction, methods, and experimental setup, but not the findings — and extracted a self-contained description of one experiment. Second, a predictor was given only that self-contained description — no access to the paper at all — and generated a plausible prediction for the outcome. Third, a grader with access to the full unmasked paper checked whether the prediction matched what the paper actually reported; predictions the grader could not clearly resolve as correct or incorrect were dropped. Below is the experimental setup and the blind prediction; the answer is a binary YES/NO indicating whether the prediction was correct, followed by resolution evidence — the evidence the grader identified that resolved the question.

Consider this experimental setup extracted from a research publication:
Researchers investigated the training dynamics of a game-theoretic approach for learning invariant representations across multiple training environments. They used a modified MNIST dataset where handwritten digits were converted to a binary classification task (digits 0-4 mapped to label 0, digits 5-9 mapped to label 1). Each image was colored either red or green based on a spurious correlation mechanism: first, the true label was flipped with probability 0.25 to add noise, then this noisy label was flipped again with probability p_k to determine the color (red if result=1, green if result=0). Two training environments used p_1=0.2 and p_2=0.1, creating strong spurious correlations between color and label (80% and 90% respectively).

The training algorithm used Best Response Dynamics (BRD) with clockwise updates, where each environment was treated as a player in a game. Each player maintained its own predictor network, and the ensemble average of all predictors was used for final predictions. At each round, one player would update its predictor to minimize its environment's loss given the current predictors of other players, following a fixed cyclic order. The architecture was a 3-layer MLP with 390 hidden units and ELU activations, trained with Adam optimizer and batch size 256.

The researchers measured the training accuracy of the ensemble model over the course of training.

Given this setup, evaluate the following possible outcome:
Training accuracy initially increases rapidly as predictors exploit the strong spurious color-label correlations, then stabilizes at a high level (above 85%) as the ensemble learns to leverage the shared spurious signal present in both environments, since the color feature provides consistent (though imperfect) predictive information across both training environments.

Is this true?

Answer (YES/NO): NO